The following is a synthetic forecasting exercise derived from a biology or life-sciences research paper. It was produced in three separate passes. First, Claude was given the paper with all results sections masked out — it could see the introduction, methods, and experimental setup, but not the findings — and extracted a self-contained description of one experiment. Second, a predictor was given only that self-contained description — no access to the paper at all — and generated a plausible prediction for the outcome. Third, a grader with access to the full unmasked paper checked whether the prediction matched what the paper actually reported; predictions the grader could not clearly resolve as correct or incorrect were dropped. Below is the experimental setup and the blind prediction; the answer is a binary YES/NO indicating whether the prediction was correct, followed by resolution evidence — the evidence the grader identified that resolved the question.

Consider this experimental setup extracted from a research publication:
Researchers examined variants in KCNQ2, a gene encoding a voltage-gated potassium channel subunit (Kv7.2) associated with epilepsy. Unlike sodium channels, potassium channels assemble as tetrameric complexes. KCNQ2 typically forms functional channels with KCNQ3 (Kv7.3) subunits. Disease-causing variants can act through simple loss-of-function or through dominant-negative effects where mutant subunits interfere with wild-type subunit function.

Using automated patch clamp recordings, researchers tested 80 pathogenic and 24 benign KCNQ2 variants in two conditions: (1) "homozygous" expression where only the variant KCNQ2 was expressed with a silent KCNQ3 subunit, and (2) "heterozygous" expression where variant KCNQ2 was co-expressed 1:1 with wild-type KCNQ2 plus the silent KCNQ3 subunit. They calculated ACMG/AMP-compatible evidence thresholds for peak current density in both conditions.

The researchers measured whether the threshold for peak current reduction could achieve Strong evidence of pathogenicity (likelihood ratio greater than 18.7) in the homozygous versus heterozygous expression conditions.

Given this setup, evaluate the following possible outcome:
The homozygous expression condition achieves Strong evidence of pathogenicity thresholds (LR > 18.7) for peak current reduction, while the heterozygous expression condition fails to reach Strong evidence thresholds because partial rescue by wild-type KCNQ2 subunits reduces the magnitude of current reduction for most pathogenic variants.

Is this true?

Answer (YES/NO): NO